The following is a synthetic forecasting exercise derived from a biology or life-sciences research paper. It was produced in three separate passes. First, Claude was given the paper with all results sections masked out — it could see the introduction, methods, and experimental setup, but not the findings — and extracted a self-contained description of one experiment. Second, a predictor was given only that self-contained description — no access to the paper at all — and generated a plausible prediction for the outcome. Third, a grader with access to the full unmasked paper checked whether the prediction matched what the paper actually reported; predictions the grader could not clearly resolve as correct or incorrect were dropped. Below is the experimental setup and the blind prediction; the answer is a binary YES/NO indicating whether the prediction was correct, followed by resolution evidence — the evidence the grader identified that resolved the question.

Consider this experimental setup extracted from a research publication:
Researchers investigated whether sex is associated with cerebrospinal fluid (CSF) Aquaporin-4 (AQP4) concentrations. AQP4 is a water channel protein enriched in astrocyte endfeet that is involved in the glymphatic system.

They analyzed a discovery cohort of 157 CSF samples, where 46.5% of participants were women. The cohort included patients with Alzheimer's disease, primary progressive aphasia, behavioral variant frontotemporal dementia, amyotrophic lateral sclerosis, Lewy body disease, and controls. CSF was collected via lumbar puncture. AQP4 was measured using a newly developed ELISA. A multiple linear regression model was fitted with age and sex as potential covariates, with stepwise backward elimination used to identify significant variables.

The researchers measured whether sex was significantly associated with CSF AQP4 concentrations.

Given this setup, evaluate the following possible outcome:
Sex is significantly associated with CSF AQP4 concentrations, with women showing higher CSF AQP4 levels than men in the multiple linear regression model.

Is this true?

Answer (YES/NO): NO